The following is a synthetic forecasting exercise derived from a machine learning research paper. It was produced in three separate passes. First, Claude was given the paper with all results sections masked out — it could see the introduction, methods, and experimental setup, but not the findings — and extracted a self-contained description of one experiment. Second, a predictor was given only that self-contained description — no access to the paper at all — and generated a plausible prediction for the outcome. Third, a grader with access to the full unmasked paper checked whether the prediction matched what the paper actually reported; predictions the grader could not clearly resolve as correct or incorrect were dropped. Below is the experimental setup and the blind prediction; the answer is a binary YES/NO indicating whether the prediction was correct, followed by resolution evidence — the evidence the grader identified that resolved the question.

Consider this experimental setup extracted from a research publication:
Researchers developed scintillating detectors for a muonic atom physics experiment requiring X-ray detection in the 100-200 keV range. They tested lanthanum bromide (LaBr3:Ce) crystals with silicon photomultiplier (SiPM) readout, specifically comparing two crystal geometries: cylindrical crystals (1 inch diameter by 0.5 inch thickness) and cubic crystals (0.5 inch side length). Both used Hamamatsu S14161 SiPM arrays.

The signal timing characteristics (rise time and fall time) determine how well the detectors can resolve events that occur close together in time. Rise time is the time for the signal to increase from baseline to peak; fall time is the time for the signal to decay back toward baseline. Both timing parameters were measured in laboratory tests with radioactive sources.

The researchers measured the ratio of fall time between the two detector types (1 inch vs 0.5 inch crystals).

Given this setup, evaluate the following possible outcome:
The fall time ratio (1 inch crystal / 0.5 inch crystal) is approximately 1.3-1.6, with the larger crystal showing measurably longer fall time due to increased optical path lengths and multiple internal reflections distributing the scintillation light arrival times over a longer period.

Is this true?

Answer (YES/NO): NO